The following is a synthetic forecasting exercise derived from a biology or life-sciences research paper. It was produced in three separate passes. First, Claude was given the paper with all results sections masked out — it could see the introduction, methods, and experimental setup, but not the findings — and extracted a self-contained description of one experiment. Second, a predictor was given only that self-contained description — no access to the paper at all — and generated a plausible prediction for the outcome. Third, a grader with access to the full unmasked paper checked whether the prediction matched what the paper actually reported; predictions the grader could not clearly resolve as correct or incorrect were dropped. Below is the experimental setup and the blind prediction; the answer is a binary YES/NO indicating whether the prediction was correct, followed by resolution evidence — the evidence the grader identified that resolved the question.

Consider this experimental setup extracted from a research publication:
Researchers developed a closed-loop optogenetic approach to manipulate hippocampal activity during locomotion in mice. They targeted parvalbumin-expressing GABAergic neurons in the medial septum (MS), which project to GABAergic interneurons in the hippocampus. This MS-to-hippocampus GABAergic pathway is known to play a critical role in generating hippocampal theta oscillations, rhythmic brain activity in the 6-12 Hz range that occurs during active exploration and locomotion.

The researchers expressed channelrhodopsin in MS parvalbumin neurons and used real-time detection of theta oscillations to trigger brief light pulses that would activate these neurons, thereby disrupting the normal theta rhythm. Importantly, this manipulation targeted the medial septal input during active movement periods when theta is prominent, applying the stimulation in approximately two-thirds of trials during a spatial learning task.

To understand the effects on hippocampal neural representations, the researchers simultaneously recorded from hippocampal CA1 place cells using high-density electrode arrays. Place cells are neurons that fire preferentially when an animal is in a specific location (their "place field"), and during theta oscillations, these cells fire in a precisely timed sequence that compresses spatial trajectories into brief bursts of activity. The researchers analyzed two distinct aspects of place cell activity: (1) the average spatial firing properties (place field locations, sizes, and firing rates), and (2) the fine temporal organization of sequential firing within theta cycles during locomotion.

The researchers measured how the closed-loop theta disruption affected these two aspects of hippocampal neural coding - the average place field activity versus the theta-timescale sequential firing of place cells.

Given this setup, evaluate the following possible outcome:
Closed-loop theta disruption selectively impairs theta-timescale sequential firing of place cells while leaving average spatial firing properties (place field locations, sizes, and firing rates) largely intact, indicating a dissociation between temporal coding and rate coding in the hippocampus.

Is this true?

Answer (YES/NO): YES